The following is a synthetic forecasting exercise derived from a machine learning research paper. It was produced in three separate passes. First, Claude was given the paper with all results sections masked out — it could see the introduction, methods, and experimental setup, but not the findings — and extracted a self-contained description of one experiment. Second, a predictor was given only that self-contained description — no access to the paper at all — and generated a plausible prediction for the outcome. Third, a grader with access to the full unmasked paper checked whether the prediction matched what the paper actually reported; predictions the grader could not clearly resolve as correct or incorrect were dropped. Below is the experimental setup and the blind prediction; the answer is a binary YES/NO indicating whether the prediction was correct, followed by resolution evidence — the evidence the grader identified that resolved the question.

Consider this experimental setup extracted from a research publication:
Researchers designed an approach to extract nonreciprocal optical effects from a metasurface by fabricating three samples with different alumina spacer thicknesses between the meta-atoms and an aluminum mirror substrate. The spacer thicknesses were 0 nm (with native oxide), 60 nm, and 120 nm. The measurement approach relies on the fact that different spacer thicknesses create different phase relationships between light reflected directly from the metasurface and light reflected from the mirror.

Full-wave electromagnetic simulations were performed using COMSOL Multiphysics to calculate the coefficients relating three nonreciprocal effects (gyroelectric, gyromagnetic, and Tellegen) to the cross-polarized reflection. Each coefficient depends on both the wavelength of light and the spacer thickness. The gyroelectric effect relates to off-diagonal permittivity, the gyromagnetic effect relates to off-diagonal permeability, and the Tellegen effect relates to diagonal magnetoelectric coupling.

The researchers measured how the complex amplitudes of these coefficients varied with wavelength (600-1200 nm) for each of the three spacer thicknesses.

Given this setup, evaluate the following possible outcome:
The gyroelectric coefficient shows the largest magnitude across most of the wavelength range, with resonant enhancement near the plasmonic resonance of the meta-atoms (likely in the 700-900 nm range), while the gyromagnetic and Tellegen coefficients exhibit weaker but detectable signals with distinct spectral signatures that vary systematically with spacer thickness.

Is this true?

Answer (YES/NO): NO